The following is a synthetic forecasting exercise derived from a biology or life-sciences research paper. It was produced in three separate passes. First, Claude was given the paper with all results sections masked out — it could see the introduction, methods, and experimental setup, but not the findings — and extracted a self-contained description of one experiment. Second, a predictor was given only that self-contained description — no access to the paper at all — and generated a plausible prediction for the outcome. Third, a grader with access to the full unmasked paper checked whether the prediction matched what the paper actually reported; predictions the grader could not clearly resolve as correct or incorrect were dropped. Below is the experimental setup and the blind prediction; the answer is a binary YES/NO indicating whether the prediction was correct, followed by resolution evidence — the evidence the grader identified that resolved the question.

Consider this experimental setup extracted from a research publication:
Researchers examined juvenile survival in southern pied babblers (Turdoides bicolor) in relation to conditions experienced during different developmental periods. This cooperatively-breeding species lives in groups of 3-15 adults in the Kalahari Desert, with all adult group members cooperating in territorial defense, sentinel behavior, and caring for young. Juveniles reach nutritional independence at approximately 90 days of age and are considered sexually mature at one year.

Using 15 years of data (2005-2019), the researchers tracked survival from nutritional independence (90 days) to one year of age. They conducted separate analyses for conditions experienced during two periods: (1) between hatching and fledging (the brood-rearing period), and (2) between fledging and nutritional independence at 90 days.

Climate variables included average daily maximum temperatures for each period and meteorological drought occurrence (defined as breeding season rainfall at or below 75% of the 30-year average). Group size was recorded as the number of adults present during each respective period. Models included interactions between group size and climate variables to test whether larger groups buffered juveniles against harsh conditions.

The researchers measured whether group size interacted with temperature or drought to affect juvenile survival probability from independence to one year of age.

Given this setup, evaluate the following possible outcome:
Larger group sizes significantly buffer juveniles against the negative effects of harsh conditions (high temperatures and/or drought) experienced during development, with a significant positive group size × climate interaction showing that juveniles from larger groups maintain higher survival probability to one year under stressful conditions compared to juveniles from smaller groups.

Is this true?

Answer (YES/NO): NO